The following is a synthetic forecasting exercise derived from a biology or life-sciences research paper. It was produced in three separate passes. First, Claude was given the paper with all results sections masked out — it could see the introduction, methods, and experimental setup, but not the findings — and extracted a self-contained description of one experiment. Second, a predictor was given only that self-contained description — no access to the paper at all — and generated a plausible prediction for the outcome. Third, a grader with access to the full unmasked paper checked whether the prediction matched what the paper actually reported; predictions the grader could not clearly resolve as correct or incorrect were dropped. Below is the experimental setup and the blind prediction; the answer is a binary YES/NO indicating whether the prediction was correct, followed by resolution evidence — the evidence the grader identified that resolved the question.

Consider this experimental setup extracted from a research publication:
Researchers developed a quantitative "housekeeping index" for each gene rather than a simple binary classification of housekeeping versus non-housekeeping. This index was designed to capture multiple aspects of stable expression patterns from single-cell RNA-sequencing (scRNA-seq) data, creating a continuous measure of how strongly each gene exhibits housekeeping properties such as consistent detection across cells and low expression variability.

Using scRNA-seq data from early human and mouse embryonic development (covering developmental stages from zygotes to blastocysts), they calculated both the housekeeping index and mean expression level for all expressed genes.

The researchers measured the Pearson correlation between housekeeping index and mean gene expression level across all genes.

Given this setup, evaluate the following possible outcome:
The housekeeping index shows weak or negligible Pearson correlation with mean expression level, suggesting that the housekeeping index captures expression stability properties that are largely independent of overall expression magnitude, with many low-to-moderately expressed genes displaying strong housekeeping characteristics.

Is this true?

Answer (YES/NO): NO